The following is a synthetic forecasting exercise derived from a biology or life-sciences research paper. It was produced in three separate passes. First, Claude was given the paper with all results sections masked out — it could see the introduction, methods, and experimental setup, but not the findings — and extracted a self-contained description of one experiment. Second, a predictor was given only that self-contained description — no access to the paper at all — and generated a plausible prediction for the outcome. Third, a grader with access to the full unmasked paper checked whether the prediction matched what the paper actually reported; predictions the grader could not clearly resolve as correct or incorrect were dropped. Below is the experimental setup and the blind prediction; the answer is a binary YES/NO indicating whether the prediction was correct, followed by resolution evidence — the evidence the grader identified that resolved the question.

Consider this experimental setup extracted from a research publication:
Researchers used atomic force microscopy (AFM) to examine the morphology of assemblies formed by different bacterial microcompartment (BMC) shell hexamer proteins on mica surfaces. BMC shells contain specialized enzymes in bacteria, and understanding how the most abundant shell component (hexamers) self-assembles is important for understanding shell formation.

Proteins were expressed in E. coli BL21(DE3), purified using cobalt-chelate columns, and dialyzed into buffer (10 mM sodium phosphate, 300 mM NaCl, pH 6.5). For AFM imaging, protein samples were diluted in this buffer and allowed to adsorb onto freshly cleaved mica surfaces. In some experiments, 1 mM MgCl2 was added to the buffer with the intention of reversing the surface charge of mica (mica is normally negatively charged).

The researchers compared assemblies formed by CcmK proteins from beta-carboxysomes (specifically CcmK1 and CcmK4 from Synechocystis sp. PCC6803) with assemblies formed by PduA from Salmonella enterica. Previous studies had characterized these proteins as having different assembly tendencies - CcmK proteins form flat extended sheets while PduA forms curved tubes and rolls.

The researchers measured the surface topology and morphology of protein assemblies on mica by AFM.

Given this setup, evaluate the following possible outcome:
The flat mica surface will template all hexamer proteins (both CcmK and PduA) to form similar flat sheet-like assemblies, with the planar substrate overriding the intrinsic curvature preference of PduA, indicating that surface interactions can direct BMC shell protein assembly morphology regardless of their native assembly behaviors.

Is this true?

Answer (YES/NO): NO